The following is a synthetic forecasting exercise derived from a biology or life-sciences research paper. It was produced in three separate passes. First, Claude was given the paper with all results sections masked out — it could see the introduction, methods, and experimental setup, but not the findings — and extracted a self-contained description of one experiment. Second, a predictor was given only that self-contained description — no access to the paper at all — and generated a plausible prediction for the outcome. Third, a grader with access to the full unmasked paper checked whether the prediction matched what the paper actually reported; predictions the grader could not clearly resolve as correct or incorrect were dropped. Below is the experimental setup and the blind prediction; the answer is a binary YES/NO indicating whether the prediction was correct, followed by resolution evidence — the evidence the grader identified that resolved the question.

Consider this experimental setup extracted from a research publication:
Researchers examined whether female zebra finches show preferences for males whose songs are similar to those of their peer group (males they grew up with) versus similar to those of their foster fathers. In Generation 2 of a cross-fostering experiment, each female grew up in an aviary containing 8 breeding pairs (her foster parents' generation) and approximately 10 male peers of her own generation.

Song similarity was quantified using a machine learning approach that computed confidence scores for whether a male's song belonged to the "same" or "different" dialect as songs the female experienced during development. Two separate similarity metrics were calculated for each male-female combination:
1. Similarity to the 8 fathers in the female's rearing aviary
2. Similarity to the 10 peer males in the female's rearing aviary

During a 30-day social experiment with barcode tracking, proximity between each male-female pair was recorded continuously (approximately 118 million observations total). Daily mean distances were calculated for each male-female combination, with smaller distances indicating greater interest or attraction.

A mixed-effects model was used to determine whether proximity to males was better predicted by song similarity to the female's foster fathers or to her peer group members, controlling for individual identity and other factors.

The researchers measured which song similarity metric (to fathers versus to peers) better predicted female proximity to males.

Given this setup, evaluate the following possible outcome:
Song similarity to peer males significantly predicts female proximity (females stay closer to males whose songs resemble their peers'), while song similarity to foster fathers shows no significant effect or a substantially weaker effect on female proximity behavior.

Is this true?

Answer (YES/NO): YES